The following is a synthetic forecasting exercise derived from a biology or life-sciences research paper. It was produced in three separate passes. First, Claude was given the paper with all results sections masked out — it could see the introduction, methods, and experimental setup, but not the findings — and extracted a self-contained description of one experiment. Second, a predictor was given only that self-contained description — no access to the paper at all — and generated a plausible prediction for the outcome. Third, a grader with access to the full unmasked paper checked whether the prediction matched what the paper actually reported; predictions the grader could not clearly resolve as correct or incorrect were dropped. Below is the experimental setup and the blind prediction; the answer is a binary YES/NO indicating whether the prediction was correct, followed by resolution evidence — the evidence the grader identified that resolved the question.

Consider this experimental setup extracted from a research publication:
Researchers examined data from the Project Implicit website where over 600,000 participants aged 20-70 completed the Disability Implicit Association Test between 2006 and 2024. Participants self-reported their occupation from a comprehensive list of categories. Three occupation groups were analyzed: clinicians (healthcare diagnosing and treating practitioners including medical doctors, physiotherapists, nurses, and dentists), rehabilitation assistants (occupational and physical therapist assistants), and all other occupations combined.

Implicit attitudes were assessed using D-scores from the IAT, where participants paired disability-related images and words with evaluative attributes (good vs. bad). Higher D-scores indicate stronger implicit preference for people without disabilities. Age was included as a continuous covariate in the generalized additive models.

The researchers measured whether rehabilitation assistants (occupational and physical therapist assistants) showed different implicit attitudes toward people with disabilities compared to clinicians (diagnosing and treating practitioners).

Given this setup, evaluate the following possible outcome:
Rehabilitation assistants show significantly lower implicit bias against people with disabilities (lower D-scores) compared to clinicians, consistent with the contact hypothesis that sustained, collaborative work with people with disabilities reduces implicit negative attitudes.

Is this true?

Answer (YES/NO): NO